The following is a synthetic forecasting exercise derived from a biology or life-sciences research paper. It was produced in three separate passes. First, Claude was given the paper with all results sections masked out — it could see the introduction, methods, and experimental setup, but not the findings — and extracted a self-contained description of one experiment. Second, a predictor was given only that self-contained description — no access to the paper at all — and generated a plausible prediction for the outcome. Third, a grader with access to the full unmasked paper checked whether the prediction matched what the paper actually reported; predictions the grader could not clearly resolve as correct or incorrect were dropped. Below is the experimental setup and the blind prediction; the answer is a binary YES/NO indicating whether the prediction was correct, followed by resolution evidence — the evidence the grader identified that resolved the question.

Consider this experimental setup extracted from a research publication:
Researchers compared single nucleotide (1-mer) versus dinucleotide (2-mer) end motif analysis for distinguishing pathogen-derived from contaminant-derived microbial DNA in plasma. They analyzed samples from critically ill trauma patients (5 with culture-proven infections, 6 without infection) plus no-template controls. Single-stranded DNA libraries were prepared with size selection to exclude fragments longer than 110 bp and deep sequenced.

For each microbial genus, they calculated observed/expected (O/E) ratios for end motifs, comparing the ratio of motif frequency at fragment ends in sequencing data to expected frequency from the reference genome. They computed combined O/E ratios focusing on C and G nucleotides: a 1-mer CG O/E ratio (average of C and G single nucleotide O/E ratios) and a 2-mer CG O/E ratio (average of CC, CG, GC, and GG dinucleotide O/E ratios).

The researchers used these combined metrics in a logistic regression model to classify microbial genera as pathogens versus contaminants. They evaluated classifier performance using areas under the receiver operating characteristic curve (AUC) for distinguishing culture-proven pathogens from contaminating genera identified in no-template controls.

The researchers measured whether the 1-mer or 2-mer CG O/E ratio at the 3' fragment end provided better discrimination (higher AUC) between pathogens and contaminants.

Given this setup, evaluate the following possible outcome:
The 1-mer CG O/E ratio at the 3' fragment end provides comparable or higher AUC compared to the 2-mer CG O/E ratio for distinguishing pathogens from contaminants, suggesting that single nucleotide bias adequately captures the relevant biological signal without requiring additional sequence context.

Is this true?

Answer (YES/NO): YES